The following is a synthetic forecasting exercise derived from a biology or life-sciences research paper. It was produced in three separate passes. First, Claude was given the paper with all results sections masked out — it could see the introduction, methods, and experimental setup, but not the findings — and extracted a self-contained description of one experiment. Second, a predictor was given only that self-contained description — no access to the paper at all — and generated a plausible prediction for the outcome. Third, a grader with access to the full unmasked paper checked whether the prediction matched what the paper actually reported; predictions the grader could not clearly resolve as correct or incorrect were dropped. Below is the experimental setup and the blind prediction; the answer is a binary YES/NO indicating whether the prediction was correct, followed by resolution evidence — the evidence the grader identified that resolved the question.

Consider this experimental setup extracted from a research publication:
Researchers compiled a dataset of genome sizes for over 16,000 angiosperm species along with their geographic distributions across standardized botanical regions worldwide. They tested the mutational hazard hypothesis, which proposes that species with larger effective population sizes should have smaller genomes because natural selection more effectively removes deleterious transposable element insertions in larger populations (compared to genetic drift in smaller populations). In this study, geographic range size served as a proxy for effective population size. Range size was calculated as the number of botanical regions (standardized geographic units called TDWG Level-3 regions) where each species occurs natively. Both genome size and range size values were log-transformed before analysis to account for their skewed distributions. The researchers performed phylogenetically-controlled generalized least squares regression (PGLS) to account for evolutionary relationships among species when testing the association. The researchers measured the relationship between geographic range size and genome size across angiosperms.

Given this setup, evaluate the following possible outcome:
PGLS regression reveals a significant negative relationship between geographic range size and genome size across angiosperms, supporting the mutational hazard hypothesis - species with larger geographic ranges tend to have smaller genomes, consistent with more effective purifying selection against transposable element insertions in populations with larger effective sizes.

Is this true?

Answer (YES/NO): YES